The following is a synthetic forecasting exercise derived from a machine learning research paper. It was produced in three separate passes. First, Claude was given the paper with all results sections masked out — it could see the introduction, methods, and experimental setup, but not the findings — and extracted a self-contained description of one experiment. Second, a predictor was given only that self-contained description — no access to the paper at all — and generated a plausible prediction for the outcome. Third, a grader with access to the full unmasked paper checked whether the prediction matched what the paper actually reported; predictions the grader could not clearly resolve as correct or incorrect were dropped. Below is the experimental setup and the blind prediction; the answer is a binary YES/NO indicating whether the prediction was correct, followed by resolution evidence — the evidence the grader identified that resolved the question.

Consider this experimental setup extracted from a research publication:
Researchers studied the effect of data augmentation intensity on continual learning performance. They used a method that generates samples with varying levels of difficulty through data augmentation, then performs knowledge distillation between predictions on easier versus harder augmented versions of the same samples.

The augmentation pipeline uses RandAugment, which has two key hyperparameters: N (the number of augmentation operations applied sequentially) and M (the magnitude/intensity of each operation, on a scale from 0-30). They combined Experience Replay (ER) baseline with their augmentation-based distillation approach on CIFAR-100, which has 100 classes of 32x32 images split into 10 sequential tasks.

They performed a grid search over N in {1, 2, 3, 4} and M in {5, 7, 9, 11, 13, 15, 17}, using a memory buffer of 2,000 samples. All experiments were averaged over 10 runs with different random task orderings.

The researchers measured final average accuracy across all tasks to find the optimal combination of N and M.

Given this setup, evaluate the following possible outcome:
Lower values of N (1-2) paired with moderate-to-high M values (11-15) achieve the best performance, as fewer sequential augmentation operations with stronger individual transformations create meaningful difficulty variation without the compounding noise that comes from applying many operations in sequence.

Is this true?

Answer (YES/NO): NO